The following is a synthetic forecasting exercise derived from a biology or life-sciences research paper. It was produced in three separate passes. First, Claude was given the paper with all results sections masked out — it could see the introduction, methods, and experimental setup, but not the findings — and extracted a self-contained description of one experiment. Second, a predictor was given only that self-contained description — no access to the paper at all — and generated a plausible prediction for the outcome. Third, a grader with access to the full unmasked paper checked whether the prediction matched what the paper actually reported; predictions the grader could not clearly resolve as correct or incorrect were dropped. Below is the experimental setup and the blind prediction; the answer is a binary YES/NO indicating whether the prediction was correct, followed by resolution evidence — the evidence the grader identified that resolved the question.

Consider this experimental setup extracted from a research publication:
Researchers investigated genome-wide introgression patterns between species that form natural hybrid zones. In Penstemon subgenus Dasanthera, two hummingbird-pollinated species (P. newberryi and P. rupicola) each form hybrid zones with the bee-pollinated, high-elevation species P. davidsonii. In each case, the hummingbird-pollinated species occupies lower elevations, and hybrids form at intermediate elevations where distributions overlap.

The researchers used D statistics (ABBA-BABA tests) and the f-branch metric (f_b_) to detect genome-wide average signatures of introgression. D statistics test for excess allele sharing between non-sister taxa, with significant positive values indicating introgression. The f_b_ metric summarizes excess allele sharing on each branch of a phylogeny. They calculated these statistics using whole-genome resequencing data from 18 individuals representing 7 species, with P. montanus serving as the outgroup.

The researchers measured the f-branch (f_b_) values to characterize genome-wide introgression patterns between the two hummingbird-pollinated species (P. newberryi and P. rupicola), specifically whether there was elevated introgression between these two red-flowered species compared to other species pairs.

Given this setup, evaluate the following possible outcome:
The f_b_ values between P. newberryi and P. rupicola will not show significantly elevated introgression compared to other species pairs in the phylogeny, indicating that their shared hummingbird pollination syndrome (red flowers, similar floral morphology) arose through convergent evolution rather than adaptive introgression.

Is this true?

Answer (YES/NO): YES